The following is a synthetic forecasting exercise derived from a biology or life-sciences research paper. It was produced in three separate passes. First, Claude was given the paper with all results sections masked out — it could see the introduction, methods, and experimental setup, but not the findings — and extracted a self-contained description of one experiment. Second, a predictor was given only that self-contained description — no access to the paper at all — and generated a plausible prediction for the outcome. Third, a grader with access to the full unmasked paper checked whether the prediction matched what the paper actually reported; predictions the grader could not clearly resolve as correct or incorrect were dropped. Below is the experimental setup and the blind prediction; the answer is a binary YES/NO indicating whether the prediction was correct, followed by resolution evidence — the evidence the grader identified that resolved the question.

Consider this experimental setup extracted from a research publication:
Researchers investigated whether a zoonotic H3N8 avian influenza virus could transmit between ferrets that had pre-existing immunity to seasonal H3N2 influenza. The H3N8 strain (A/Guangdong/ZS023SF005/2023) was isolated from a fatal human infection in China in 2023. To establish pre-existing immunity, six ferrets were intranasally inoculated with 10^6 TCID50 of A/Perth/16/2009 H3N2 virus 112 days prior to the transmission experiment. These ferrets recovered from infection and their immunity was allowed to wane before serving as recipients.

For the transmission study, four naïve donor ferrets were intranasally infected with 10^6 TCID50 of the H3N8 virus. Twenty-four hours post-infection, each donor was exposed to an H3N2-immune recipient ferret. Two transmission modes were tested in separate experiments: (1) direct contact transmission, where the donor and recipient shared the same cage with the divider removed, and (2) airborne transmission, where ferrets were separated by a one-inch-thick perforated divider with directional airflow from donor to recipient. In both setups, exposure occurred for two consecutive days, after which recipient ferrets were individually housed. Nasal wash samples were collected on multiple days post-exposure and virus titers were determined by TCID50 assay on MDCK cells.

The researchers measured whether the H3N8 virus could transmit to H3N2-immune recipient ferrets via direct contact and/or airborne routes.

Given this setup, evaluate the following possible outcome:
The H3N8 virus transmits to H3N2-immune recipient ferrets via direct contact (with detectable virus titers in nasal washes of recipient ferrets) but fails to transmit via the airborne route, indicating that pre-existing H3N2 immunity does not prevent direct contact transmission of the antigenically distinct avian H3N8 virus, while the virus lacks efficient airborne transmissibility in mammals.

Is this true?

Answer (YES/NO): YES